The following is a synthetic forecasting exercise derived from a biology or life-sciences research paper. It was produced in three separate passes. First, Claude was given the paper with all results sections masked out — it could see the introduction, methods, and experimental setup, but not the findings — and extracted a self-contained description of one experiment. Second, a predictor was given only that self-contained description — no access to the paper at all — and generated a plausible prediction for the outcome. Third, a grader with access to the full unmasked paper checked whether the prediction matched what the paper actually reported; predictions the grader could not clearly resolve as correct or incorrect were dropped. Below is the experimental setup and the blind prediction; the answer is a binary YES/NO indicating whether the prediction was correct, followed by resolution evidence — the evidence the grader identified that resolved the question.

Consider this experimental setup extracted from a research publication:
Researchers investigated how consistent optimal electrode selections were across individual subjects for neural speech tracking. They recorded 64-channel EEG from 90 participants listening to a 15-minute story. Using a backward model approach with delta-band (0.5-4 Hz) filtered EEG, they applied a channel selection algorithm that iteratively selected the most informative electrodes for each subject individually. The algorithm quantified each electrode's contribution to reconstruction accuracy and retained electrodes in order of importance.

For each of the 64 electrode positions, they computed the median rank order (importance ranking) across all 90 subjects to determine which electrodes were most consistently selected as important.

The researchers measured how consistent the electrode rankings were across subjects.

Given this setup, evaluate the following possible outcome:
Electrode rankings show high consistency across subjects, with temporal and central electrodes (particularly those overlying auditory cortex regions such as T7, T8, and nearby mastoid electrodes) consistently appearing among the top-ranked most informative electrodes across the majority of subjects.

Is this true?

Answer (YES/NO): NO